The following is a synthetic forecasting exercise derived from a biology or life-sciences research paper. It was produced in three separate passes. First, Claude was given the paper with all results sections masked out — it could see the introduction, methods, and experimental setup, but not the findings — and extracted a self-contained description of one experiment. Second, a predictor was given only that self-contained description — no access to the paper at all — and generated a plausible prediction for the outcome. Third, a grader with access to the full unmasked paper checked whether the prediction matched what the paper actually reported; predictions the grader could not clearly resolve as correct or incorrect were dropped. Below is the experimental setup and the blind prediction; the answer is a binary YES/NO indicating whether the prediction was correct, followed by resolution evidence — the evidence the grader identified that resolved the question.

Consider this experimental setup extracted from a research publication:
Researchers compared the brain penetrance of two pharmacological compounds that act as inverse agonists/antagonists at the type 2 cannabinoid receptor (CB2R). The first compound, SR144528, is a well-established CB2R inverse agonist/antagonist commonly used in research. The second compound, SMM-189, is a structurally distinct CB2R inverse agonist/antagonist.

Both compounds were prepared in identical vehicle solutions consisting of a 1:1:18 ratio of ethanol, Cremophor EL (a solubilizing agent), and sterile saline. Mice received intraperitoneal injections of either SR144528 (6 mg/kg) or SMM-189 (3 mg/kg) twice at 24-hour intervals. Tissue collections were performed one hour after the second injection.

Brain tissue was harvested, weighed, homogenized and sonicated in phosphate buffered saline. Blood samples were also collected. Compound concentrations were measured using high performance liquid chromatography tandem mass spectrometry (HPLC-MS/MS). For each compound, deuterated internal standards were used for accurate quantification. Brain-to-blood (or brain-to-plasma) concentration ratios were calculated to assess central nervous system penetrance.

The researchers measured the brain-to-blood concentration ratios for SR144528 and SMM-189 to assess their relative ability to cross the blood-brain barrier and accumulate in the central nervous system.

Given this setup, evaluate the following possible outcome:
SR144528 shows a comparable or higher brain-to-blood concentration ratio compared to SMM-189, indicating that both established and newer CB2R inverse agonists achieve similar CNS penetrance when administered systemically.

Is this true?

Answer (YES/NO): NO